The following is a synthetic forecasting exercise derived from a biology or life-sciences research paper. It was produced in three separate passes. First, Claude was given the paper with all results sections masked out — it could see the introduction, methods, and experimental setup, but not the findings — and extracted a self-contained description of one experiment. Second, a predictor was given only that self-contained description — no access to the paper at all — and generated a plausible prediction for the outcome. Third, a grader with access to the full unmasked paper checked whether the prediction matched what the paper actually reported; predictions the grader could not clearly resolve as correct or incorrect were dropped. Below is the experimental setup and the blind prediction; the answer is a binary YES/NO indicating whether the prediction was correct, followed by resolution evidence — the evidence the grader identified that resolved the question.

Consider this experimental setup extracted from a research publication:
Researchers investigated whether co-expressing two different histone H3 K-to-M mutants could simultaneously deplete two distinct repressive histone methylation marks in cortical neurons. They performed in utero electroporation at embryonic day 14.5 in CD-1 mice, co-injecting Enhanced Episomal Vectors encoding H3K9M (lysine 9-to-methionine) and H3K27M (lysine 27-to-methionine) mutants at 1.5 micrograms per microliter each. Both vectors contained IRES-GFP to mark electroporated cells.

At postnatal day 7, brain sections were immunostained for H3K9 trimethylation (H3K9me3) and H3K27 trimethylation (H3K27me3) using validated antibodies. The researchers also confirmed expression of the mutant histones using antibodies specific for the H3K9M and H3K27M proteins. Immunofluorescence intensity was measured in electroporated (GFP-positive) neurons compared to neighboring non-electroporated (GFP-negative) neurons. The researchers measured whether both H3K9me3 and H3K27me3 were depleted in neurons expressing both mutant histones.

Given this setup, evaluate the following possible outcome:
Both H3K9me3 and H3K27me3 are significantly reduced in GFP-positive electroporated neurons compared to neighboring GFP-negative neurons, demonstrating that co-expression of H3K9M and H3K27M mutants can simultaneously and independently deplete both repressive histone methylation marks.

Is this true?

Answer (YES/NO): YES